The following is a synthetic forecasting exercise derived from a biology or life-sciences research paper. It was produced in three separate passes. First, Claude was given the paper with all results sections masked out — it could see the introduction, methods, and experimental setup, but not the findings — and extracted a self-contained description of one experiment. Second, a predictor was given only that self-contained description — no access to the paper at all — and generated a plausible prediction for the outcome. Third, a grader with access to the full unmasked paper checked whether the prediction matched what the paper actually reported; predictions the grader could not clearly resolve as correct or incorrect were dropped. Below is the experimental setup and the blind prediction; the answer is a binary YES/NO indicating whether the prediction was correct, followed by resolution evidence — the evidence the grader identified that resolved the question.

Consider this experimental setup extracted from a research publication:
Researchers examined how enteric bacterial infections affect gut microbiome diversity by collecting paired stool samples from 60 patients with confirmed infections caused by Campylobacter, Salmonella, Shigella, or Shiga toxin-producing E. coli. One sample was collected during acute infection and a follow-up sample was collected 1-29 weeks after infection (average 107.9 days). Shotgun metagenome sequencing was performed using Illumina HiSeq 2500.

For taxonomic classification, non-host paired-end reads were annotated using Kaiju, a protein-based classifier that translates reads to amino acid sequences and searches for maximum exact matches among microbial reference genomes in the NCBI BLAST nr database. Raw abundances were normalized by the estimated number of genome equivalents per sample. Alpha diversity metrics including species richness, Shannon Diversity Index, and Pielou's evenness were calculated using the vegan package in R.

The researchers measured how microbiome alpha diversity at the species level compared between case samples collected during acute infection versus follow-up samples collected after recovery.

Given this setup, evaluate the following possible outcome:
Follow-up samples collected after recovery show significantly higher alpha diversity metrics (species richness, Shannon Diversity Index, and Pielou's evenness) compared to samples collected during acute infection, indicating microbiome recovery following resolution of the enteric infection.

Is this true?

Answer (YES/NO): YES